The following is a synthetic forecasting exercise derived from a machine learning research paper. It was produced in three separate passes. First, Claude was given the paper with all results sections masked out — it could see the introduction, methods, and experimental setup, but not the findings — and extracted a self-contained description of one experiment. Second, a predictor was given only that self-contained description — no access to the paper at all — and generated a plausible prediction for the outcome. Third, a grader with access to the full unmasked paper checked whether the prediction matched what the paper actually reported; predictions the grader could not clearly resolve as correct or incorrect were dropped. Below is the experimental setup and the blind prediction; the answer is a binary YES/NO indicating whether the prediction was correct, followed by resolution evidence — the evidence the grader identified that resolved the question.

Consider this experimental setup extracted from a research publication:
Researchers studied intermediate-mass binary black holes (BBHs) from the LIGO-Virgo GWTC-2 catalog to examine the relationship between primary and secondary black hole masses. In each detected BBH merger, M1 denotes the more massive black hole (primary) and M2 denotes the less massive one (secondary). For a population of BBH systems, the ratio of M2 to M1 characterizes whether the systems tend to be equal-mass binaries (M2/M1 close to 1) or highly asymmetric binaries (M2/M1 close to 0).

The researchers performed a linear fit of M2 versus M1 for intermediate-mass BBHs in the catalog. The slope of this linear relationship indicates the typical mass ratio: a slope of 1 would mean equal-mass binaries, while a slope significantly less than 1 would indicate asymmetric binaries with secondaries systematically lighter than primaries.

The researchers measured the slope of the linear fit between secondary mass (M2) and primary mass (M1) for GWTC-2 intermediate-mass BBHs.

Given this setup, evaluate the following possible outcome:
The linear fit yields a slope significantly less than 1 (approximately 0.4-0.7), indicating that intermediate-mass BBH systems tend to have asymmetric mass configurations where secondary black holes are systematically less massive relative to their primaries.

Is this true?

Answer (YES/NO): YES